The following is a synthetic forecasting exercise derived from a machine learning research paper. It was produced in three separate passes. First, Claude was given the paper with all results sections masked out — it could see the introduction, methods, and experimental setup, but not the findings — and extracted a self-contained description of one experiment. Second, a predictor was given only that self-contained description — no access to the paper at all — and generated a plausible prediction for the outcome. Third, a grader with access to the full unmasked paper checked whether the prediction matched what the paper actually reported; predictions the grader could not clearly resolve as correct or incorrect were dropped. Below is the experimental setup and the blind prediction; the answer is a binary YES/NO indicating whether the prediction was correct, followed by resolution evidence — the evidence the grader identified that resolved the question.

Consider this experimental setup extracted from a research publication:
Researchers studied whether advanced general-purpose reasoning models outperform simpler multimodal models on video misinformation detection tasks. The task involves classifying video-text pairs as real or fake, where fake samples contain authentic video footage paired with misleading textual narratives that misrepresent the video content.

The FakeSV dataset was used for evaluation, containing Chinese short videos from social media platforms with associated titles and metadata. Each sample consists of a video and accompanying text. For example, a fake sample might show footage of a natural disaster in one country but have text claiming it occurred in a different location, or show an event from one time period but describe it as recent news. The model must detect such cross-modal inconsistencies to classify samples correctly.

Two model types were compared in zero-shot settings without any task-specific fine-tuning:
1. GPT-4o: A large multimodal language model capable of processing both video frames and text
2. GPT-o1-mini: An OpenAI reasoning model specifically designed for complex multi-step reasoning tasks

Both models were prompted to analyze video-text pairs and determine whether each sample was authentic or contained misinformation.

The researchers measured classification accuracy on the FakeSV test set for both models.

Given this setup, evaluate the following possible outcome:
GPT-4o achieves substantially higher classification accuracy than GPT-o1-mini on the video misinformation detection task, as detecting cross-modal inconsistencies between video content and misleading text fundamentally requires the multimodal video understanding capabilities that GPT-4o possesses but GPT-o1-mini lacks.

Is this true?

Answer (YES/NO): YES